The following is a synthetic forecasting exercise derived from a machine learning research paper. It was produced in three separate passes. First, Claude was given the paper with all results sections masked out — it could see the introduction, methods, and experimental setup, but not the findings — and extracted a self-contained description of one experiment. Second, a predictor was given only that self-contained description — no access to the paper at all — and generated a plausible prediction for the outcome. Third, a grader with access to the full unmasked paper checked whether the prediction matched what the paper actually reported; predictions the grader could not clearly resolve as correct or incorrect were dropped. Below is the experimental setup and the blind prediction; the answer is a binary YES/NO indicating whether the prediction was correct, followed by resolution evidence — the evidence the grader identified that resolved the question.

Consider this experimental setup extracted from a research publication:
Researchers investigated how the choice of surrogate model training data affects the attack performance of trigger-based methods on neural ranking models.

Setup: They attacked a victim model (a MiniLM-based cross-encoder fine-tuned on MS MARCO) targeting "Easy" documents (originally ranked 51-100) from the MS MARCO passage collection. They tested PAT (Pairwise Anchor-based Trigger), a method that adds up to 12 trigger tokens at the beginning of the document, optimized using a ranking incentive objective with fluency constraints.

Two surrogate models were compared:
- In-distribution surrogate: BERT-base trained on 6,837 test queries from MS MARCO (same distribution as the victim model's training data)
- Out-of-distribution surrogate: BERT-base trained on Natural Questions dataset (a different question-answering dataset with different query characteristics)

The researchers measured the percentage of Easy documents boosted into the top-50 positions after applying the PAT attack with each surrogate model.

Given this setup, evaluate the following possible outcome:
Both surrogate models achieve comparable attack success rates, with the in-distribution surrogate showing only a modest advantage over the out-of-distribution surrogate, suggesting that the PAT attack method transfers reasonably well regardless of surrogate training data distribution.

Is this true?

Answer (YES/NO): NO